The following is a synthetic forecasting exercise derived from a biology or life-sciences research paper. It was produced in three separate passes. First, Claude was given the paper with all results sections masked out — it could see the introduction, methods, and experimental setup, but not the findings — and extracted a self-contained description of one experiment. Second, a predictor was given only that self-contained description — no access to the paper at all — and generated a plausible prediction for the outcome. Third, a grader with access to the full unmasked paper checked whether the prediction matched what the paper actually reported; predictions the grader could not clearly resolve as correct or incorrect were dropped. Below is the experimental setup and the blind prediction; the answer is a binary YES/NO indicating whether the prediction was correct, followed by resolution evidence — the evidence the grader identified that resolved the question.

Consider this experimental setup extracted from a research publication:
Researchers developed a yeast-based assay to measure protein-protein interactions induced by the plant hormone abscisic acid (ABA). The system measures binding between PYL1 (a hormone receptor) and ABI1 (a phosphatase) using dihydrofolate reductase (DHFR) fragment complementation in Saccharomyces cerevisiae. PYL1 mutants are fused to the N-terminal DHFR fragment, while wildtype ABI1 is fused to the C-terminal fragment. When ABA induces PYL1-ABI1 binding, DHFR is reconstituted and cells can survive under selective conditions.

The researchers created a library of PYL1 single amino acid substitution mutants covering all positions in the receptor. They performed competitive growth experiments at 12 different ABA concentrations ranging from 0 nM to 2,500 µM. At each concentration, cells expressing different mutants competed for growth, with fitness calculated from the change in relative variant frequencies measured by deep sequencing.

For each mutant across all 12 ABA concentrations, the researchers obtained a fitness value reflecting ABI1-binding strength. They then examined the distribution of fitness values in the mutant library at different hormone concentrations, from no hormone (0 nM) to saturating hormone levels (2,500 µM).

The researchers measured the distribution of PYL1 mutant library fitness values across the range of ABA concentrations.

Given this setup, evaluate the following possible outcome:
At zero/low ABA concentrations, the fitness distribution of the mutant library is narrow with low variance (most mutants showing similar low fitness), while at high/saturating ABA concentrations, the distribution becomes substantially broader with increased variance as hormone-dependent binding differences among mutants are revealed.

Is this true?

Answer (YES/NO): NO